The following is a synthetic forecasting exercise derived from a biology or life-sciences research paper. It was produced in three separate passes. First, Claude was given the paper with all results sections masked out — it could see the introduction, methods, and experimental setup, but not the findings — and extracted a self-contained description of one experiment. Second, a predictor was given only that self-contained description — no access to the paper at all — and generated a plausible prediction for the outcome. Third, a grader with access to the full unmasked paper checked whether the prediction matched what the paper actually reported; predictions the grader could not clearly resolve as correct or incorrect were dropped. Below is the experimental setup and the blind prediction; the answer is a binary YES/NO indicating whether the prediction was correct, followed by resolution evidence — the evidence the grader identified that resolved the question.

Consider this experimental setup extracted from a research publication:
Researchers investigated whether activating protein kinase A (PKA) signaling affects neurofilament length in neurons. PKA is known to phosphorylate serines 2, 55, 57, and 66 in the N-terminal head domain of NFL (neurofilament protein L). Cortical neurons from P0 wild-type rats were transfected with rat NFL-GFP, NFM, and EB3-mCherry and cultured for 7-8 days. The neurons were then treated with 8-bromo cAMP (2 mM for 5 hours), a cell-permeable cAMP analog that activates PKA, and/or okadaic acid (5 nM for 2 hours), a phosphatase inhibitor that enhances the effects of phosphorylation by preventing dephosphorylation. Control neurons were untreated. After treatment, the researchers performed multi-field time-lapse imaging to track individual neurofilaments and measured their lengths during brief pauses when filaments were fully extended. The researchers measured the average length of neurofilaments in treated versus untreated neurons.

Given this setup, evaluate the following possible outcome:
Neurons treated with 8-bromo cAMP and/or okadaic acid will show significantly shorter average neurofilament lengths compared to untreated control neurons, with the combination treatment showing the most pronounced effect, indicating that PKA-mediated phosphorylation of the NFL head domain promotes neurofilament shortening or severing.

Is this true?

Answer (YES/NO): NO